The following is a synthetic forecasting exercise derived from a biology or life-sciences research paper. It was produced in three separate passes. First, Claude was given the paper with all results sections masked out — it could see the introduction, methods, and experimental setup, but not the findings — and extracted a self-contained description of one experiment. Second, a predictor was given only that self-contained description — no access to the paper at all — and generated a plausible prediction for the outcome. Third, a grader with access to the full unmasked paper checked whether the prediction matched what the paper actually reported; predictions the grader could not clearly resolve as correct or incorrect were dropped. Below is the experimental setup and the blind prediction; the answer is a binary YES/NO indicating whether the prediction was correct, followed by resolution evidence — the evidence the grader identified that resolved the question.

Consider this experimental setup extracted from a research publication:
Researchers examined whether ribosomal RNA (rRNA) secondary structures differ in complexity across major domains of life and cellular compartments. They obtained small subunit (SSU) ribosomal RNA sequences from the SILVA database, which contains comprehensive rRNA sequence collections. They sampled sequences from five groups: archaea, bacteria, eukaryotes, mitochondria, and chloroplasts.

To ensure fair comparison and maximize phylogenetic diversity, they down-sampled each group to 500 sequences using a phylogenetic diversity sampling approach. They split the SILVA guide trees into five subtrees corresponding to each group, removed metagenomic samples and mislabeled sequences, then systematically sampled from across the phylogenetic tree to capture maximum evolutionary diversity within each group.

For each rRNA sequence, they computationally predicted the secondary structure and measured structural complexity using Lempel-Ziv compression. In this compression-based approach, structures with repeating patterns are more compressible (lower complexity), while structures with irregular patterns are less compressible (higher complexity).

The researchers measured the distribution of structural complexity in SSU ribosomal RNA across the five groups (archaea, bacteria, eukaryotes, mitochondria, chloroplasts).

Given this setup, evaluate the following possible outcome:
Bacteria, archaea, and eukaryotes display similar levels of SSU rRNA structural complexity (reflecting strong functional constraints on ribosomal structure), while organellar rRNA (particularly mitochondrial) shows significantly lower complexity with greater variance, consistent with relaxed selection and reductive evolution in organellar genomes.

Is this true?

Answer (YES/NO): NO